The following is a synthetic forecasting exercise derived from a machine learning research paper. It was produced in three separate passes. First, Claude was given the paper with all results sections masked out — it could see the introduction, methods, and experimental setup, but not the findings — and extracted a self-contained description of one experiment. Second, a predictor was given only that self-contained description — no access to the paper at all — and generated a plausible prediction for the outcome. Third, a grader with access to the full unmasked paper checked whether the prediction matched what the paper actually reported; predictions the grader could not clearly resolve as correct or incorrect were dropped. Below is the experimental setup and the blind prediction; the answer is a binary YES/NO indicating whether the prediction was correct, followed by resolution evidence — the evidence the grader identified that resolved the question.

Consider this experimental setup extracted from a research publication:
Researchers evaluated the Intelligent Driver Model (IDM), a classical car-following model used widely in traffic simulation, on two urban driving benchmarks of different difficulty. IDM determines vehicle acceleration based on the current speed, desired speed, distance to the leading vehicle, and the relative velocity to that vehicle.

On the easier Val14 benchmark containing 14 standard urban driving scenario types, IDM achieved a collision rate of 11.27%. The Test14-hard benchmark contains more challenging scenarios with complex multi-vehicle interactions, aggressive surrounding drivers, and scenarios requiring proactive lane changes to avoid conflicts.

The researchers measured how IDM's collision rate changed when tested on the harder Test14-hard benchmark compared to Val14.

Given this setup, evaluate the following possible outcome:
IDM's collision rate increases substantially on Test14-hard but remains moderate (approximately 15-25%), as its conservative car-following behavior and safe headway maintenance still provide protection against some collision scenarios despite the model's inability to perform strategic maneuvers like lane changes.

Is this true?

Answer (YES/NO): YES